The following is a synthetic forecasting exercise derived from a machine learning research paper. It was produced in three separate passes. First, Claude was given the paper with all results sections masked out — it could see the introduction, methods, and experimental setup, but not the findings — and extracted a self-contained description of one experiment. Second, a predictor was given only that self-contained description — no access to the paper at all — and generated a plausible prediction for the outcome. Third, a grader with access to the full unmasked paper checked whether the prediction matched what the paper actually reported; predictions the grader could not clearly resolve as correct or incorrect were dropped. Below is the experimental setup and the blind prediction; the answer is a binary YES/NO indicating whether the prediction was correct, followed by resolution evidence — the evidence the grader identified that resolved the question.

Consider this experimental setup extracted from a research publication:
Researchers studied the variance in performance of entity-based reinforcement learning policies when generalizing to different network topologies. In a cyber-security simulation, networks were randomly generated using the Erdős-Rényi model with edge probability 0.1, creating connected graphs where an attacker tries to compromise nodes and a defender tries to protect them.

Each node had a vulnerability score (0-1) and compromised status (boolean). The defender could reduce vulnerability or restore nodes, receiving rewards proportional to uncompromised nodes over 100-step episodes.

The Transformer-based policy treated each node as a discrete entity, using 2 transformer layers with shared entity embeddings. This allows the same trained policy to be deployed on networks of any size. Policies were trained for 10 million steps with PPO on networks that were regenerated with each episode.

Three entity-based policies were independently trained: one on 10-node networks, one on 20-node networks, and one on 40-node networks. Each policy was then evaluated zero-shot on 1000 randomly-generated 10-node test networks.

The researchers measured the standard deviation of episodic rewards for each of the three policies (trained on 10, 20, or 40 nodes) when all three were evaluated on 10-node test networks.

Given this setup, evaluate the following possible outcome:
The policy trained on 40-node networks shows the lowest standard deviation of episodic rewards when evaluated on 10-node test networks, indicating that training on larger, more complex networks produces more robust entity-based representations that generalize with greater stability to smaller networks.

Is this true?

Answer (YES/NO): NO